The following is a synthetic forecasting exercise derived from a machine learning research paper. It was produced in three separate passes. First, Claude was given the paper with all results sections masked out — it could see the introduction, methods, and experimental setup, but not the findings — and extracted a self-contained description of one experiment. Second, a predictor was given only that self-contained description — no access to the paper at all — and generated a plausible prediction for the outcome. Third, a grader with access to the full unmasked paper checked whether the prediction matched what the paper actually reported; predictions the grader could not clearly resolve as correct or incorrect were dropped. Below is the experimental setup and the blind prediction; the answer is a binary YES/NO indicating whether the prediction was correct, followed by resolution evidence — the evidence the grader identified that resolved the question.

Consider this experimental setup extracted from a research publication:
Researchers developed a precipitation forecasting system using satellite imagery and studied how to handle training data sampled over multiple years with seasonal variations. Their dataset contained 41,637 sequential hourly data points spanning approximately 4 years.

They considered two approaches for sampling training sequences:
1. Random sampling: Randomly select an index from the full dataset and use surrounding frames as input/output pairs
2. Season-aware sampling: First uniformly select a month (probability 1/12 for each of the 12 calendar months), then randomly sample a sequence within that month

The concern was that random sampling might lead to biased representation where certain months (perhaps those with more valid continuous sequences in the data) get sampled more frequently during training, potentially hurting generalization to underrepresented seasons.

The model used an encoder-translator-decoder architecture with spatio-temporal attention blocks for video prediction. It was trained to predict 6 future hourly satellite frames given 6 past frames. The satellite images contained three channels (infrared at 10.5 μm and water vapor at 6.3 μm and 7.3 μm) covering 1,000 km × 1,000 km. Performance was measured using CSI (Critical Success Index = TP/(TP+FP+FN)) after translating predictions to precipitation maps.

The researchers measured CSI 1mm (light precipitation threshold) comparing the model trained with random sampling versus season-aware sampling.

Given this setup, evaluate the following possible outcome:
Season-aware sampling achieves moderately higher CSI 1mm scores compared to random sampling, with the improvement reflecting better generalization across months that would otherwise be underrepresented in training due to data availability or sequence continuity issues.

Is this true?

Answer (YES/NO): NO